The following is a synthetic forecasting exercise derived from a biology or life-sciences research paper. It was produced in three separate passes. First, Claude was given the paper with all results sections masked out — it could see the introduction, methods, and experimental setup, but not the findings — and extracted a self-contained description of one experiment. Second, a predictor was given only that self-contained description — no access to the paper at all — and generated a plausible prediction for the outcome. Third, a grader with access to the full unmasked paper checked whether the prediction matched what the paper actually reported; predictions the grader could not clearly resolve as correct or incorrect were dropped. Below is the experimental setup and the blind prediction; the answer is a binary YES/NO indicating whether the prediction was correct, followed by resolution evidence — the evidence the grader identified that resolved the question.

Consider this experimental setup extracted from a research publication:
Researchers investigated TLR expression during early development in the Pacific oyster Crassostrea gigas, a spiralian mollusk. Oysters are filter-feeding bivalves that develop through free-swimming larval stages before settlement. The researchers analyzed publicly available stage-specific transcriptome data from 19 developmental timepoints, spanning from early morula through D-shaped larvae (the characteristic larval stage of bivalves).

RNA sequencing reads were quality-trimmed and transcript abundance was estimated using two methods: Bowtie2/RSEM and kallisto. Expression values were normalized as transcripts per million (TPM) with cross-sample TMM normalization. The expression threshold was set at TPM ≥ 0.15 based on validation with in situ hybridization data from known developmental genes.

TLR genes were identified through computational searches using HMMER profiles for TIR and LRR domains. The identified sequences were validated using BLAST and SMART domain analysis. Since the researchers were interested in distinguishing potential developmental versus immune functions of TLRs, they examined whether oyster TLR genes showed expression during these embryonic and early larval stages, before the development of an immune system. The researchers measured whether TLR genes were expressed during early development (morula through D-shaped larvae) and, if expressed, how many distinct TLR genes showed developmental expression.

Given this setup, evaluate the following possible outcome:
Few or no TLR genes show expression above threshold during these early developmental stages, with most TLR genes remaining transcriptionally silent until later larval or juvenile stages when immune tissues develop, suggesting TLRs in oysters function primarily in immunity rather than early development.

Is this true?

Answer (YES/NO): NO